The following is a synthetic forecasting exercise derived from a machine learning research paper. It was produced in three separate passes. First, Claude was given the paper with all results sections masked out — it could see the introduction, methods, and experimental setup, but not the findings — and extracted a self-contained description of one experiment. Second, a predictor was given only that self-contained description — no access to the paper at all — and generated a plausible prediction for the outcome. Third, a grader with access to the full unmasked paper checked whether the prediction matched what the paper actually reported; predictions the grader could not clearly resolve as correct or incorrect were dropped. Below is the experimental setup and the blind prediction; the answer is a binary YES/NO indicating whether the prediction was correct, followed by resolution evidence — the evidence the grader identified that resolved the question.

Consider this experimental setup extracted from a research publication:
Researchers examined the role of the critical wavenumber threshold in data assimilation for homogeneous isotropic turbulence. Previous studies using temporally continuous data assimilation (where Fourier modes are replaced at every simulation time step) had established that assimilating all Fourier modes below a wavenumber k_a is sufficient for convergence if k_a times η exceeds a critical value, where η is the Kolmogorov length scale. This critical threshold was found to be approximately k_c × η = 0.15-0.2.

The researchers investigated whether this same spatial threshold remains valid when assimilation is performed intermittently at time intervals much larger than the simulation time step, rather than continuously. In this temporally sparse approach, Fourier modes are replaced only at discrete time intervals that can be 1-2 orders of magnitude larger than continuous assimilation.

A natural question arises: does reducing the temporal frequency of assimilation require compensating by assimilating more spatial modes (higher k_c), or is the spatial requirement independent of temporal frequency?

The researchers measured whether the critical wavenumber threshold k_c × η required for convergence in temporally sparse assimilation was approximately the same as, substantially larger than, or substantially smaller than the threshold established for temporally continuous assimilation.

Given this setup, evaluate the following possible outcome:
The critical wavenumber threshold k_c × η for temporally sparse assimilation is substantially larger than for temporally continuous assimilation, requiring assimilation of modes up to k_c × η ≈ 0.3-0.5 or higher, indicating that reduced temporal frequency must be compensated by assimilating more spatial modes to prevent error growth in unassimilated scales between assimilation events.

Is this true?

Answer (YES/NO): NO